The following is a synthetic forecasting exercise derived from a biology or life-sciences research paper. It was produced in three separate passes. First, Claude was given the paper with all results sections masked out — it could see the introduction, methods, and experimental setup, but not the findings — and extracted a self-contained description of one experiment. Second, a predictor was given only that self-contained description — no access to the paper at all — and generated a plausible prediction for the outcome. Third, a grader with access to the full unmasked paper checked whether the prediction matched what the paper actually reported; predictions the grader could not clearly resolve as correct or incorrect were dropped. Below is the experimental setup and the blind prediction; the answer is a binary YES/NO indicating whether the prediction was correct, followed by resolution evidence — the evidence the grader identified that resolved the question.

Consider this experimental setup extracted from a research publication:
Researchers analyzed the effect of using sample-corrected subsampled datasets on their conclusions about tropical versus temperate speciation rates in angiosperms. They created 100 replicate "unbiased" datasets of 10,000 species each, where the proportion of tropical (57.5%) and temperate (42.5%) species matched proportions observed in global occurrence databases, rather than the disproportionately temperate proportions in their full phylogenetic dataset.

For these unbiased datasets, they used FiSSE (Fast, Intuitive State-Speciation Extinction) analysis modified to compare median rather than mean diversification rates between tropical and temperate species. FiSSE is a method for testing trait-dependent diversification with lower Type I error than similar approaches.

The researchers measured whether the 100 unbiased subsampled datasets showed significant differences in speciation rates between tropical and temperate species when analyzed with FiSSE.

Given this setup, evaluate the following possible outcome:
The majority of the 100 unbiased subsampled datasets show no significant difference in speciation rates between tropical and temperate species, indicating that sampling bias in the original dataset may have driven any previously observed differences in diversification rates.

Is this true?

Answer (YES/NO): NO